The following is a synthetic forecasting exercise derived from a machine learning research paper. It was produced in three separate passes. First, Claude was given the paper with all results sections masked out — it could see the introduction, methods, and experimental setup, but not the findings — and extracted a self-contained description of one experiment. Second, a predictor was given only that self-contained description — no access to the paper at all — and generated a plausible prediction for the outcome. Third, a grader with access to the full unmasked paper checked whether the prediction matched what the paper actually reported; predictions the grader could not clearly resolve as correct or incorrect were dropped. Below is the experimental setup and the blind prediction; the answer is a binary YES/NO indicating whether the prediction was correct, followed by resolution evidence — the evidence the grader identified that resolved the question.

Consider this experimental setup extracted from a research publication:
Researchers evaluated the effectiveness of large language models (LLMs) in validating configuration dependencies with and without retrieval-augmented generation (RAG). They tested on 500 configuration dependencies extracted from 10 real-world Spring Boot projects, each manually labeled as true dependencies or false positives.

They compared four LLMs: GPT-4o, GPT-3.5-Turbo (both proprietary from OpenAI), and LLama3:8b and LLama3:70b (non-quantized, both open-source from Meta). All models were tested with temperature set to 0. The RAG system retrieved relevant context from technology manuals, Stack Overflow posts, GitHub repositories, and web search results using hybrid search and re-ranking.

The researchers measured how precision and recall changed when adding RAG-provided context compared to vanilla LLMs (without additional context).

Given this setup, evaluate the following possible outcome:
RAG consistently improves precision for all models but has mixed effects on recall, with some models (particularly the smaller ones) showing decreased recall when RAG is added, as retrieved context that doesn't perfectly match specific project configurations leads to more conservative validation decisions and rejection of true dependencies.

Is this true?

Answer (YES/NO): NO